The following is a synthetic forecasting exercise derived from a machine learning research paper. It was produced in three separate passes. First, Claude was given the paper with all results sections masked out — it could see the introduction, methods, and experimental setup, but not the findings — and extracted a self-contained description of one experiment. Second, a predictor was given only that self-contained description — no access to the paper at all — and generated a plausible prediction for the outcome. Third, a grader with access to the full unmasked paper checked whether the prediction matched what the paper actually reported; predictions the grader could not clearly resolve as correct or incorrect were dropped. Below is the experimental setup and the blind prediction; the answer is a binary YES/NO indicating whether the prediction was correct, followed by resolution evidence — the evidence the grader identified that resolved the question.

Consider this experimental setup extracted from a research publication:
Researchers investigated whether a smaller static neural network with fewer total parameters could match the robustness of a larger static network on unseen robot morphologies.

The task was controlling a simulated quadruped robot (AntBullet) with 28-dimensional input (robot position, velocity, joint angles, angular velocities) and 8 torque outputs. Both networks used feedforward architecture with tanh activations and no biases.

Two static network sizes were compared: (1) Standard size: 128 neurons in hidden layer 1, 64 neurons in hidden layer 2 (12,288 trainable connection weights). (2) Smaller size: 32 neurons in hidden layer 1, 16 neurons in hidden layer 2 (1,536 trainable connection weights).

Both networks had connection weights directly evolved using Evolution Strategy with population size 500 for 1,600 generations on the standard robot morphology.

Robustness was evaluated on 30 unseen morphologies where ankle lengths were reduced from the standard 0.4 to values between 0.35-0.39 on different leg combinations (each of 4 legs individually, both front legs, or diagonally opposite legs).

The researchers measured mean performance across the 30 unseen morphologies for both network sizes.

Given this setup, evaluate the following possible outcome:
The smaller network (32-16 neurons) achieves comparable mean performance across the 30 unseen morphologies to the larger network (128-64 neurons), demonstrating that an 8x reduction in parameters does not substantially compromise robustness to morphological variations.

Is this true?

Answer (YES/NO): NO